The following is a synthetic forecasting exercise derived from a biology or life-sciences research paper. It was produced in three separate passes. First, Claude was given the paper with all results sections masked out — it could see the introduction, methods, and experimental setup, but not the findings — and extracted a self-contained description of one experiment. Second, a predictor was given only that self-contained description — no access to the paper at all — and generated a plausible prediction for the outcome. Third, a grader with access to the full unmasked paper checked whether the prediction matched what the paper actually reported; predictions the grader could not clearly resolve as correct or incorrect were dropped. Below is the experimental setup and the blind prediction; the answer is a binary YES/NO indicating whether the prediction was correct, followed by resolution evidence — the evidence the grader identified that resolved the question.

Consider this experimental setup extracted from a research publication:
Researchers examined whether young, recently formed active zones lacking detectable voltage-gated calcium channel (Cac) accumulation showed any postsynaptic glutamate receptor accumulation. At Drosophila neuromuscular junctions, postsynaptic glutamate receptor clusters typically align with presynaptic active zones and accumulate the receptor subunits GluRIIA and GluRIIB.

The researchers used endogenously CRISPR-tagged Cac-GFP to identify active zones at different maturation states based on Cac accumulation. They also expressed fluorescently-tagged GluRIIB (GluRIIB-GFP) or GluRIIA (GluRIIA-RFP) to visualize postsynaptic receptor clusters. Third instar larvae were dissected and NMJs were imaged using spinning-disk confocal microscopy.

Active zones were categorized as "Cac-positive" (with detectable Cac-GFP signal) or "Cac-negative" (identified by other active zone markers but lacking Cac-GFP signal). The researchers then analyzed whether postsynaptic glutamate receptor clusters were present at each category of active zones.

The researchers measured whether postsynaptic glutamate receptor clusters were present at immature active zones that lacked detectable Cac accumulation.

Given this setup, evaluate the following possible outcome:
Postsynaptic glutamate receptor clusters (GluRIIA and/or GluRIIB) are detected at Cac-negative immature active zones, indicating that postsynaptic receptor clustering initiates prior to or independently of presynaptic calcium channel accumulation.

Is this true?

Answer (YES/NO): YES